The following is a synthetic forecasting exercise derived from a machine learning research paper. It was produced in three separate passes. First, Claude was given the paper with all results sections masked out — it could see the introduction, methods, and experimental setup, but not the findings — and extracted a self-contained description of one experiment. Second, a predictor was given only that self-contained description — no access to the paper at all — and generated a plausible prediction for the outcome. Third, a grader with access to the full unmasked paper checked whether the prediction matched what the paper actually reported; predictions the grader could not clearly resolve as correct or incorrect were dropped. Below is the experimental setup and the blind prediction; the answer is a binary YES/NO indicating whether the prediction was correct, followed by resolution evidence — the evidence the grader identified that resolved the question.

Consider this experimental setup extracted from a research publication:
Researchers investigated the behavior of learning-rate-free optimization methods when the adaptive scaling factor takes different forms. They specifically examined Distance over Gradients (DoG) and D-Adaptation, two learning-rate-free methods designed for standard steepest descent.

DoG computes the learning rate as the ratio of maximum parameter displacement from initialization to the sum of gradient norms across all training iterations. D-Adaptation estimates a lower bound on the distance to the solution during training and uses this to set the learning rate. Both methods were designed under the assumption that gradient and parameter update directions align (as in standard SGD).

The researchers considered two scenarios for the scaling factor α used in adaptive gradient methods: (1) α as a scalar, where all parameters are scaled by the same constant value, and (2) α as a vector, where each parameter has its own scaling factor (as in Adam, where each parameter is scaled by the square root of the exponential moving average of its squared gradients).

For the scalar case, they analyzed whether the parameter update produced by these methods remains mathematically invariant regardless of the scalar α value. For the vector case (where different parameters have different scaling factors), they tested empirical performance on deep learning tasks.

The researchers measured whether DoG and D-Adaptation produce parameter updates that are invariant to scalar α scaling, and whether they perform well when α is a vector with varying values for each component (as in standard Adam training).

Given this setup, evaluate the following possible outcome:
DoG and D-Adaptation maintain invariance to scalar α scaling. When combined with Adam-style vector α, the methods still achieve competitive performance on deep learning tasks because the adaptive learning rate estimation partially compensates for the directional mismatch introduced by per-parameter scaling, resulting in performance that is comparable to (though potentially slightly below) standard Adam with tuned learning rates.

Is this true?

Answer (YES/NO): NO